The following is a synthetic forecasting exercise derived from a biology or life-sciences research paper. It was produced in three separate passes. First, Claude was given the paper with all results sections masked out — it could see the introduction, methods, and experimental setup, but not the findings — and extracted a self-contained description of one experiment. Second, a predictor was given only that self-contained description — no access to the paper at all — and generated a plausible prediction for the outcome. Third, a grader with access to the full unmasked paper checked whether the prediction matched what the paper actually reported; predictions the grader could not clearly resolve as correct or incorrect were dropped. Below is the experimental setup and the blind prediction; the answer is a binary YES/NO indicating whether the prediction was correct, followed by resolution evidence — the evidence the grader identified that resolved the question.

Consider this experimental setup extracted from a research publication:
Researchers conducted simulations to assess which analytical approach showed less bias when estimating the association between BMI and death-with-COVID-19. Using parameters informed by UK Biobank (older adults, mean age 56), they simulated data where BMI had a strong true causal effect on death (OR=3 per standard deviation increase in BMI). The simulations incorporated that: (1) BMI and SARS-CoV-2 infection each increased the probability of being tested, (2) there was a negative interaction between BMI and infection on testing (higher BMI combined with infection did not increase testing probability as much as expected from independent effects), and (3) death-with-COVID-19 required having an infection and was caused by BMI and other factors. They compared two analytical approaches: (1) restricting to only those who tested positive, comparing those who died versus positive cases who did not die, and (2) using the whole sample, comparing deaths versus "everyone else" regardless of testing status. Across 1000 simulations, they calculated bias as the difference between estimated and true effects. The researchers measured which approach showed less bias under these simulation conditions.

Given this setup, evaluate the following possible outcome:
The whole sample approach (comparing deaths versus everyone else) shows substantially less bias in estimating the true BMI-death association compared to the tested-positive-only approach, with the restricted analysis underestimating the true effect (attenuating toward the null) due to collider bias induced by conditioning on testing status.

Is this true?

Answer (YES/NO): NO